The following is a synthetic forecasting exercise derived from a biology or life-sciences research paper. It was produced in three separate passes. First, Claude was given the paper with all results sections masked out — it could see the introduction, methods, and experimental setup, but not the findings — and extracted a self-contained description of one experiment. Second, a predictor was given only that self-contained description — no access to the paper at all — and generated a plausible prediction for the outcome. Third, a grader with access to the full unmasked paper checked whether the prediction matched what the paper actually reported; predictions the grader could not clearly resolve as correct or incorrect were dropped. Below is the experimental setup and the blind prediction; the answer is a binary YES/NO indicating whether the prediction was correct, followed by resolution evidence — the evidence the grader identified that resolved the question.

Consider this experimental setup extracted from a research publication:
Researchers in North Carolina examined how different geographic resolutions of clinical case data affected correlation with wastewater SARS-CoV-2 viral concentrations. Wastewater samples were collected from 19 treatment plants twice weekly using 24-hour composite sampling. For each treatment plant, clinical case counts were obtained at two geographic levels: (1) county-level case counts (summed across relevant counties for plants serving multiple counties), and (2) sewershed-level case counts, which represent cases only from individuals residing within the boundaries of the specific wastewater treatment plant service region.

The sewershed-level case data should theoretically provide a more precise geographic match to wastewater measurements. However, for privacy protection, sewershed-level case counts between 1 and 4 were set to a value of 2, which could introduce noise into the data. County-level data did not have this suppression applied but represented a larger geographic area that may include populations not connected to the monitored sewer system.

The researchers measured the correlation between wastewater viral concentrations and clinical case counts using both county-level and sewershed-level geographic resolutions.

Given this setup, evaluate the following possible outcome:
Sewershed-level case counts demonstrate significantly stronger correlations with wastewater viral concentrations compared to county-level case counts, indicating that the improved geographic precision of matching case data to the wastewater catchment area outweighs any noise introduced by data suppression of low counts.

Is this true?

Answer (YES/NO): NO